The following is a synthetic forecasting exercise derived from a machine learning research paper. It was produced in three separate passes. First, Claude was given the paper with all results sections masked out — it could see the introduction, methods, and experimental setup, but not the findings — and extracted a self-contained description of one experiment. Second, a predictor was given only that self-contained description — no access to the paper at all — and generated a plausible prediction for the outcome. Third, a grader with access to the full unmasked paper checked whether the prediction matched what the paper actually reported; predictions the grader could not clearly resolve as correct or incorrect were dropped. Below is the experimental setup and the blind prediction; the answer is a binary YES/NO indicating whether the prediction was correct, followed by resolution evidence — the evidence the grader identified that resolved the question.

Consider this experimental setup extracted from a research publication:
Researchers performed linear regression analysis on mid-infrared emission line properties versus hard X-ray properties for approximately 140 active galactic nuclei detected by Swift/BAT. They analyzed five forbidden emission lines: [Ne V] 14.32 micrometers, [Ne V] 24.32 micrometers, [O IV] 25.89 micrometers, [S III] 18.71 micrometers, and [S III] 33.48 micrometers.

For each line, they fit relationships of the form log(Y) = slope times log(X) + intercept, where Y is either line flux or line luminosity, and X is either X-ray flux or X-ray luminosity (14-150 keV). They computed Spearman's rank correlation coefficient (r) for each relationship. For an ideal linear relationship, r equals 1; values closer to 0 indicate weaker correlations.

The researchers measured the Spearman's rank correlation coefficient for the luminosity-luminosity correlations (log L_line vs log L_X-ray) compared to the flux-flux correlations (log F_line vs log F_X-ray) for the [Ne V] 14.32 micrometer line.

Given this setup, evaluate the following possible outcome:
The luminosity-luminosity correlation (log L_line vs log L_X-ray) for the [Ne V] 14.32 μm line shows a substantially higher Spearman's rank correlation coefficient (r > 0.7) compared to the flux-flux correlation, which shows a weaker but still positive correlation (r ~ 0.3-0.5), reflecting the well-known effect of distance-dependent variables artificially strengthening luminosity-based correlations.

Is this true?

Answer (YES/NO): NO